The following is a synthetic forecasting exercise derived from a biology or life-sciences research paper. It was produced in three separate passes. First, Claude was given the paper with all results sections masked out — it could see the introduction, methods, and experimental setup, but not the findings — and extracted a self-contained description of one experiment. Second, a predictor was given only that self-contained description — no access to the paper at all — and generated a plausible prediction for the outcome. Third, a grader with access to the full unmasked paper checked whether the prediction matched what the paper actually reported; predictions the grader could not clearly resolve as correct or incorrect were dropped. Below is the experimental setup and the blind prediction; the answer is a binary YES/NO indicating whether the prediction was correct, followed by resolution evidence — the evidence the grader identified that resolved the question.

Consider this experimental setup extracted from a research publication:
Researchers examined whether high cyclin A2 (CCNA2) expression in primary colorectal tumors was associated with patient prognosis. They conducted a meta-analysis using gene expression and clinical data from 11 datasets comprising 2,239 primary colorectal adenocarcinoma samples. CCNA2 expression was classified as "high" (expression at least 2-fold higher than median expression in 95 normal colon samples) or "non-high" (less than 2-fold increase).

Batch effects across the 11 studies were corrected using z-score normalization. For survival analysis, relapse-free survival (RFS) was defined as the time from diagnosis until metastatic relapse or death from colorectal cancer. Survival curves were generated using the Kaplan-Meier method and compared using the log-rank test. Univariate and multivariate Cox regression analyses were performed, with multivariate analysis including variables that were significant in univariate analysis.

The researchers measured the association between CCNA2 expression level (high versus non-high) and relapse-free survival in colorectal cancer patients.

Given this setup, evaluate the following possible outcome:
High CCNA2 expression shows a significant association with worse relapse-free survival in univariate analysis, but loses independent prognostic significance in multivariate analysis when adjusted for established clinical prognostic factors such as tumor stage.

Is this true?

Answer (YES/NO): NO